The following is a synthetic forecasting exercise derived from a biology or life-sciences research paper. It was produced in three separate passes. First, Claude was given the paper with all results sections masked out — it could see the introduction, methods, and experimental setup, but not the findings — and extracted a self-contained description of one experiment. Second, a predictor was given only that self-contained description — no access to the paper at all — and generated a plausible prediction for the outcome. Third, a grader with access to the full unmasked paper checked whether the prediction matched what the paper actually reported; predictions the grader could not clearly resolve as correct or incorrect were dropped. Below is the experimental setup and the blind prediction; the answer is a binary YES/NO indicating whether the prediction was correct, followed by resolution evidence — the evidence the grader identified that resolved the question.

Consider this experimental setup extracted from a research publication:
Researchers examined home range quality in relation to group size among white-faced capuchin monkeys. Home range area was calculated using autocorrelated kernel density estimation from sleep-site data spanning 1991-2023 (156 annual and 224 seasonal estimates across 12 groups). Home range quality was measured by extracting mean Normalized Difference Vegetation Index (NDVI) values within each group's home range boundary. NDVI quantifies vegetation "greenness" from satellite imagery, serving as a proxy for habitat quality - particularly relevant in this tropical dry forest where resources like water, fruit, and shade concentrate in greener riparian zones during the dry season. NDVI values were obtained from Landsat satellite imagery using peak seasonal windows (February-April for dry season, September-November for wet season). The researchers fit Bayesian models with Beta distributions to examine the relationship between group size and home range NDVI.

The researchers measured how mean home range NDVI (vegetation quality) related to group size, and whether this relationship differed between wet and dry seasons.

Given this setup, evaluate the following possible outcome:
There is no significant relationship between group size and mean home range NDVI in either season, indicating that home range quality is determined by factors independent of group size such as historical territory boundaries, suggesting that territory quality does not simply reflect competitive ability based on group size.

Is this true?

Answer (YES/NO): NO